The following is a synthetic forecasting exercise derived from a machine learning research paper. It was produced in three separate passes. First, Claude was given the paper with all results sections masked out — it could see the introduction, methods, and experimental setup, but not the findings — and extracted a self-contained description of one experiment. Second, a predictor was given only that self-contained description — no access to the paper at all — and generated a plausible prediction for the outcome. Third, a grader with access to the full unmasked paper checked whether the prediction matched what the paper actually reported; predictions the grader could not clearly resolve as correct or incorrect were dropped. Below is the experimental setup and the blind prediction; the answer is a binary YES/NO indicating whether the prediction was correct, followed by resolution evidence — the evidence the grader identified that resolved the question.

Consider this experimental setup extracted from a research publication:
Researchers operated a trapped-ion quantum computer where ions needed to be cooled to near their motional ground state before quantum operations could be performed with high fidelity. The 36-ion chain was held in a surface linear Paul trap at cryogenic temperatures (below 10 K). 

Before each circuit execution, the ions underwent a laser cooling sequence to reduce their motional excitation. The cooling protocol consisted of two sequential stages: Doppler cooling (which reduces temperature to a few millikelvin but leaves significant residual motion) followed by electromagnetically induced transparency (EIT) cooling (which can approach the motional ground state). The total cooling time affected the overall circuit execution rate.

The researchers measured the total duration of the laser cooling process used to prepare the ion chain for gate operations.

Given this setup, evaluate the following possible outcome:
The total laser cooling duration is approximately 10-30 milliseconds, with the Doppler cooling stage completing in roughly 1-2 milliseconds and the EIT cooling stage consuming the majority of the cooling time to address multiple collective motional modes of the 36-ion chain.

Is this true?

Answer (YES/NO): NO